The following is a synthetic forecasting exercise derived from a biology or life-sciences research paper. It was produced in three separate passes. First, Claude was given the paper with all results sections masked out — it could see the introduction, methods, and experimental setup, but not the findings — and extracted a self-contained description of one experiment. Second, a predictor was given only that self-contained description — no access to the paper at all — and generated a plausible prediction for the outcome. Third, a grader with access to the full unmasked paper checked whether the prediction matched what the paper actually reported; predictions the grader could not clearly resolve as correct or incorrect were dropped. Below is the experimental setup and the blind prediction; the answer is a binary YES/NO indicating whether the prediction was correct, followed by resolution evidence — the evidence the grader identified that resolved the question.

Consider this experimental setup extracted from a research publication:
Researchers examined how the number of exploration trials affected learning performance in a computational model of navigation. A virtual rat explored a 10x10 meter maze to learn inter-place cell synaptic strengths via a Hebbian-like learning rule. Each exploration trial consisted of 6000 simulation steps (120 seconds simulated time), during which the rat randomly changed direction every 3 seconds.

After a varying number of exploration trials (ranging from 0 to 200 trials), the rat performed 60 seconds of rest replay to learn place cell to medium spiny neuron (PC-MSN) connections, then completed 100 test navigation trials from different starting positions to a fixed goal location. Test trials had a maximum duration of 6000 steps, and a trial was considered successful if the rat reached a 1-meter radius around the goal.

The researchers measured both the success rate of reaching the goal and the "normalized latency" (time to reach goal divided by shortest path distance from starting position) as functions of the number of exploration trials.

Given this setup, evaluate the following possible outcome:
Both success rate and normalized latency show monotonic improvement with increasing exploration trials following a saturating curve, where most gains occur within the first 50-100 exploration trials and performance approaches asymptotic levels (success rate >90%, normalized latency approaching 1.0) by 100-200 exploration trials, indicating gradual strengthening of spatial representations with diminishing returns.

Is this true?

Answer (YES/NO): NO